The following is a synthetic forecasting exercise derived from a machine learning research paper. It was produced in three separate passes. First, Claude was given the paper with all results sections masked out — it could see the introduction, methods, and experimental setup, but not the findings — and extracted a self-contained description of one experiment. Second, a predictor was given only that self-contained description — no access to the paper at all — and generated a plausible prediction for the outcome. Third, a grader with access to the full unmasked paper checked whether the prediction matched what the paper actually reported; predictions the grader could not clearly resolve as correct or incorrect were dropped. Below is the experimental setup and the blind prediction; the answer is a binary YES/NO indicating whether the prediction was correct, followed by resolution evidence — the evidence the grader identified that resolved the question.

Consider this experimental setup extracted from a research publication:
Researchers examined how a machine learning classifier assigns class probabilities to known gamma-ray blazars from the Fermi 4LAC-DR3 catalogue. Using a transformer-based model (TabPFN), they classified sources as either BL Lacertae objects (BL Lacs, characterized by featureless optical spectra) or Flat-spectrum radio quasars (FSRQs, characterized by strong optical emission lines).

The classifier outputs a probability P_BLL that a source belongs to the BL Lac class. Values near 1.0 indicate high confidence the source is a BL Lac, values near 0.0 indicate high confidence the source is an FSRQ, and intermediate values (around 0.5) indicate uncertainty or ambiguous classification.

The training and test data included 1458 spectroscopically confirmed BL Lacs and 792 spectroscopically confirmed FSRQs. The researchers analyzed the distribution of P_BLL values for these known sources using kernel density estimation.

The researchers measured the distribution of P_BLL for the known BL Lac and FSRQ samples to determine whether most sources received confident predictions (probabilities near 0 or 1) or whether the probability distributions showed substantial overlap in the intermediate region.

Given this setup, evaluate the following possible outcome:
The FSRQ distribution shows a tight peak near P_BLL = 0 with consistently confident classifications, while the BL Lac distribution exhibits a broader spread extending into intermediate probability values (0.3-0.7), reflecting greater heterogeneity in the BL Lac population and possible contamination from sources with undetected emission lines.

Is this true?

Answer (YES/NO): NO